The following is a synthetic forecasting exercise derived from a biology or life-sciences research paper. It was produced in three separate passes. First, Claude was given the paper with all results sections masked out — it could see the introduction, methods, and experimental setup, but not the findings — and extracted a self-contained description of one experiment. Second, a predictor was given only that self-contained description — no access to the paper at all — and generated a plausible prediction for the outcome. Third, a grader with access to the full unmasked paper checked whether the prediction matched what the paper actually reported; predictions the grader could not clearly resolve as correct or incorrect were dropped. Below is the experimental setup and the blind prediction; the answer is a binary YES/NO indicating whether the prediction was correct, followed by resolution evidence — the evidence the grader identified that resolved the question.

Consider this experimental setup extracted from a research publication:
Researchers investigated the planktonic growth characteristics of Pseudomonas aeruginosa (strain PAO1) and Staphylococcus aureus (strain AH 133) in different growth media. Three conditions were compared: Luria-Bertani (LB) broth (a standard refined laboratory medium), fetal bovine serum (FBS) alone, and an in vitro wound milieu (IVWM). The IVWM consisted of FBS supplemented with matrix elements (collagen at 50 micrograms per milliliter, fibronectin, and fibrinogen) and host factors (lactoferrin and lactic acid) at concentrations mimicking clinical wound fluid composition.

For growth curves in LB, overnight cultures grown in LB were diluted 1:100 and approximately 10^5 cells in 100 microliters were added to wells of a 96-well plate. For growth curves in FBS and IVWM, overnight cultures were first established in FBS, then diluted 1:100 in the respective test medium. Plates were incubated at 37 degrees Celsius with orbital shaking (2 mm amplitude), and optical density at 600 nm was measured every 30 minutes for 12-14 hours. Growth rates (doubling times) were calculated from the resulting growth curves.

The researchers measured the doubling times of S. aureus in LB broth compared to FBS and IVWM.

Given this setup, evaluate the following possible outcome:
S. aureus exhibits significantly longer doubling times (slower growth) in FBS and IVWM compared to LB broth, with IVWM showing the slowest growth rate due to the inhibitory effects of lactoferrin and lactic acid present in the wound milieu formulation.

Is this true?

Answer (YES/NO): NO